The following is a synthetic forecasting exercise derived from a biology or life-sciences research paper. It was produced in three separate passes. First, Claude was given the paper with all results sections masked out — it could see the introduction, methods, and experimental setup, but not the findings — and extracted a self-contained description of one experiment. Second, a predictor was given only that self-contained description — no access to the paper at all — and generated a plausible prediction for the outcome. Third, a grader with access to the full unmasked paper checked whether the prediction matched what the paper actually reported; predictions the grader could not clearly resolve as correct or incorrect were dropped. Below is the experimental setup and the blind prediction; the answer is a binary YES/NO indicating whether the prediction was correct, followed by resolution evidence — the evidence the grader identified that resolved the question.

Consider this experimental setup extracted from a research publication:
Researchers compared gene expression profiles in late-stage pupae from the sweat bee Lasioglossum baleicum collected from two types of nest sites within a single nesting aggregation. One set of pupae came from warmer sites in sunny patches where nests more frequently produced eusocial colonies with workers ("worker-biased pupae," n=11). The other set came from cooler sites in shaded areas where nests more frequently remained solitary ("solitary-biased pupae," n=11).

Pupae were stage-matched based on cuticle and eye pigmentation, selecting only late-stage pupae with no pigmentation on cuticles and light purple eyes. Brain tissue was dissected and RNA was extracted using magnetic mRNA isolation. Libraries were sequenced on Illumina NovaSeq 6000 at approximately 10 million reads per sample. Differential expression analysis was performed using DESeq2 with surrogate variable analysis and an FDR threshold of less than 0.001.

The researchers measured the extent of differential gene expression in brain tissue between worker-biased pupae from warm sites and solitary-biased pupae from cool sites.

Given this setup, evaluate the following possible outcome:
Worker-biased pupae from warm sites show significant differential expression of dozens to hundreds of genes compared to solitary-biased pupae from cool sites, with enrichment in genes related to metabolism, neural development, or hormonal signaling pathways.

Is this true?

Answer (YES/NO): NO